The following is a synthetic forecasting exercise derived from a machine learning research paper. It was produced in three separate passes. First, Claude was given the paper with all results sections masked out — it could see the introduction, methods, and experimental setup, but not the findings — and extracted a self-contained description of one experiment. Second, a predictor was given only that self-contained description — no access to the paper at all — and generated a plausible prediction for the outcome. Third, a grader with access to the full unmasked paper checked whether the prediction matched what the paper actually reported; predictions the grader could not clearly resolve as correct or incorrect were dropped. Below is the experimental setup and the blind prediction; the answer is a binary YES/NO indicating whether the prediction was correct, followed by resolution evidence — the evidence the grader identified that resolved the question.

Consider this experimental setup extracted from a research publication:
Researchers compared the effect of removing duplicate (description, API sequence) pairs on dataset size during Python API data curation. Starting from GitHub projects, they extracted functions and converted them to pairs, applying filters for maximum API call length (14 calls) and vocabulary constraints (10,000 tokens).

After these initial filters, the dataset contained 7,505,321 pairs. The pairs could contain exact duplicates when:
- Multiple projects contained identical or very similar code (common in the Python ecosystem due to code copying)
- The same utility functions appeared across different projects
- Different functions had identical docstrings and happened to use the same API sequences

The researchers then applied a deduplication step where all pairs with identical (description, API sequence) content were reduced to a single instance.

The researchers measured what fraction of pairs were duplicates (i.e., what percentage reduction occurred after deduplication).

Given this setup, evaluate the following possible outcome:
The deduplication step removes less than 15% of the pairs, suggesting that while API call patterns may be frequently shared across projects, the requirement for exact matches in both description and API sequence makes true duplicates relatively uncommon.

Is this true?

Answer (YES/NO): NO